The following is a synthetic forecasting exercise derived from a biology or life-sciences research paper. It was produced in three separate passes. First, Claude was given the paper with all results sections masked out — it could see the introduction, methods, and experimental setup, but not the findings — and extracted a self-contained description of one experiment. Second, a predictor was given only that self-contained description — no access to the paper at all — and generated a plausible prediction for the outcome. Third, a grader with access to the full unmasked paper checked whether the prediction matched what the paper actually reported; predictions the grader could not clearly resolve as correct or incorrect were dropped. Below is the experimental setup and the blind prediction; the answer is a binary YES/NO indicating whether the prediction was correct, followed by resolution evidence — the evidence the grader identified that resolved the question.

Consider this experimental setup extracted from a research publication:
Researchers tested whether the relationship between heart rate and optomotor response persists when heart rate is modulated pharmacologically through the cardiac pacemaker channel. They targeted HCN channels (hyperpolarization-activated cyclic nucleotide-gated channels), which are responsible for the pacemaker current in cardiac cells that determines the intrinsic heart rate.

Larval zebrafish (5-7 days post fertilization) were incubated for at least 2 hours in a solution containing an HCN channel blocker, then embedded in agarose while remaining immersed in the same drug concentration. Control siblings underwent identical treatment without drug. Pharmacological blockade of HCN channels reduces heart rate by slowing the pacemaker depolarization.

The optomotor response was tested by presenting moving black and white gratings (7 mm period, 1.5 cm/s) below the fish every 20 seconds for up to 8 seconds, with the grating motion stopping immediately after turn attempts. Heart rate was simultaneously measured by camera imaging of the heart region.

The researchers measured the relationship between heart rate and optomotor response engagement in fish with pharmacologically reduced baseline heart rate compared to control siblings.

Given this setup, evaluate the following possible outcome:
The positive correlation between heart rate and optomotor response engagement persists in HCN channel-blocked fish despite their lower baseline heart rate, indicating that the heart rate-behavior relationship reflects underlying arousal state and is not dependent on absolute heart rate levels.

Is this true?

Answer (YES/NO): NO